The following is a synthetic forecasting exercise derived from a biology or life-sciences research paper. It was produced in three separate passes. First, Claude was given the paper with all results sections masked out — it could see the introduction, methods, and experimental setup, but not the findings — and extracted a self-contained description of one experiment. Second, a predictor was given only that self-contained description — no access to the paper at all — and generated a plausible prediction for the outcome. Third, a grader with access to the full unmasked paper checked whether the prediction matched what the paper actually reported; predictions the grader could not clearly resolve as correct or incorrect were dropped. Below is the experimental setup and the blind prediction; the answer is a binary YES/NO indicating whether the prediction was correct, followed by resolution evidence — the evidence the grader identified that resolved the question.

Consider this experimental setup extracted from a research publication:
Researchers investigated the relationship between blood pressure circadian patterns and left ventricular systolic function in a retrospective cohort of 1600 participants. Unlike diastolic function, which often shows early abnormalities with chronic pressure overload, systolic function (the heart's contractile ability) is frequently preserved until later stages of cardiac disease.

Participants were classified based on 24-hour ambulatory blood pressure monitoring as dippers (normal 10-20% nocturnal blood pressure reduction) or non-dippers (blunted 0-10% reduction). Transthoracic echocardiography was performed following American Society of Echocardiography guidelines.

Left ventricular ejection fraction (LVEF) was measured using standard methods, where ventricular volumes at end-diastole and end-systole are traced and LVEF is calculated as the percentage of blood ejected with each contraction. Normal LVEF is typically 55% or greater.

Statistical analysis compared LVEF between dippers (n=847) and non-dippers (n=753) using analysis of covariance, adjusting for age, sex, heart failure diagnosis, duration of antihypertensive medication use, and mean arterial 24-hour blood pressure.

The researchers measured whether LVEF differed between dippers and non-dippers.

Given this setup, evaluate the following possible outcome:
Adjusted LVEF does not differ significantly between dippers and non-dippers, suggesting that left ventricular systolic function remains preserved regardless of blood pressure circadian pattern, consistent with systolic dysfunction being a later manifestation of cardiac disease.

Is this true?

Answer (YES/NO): NO